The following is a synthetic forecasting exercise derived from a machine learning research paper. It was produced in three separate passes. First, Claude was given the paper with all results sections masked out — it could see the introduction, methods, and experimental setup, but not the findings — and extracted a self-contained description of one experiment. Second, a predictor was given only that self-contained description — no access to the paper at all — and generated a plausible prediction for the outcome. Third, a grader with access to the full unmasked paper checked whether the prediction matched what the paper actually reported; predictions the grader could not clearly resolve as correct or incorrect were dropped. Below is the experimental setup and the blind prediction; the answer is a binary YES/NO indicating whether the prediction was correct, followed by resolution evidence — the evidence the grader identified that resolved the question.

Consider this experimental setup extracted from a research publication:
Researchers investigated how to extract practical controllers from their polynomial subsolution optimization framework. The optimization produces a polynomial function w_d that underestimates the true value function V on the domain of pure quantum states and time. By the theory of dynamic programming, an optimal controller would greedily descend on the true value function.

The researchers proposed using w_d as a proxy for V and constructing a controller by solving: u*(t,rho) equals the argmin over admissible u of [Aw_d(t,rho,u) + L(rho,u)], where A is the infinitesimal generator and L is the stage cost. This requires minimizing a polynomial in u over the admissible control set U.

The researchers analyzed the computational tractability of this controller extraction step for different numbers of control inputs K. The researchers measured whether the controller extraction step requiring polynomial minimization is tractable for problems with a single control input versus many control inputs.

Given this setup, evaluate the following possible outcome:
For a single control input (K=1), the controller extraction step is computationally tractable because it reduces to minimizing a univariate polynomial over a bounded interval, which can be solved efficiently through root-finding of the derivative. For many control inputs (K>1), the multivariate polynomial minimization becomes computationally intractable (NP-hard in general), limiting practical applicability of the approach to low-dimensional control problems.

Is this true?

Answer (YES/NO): NO